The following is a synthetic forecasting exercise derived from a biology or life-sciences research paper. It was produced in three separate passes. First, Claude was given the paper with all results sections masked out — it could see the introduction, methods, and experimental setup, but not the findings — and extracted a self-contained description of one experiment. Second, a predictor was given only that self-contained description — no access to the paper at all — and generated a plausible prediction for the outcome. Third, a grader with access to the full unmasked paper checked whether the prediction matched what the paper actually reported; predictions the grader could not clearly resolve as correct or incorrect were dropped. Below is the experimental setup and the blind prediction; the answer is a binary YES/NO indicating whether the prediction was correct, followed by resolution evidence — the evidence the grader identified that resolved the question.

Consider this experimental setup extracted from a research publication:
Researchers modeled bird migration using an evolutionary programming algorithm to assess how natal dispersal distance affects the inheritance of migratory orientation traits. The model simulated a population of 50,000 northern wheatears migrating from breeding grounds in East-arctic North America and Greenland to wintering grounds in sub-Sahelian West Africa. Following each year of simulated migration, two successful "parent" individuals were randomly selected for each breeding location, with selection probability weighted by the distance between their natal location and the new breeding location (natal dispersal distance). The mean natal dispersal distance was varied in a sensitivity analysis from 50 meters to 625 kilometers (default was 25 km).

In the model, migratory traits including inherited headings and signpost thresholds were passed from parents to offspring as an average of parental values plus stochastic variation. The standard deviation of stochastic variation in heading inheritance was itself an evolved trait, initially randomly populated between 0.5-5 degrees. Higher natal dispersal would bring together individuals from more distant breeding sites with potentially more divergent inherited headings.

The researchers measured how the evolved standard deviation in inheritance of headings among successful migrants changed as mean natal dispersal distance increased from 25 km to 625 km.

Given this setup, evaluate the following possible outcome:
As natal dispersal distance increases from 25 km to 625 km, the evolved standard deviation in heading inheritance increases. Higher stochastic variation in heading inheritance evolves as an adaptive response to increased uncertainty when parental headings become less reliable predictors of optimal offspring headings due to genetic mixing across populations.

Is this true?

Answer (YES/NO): NO